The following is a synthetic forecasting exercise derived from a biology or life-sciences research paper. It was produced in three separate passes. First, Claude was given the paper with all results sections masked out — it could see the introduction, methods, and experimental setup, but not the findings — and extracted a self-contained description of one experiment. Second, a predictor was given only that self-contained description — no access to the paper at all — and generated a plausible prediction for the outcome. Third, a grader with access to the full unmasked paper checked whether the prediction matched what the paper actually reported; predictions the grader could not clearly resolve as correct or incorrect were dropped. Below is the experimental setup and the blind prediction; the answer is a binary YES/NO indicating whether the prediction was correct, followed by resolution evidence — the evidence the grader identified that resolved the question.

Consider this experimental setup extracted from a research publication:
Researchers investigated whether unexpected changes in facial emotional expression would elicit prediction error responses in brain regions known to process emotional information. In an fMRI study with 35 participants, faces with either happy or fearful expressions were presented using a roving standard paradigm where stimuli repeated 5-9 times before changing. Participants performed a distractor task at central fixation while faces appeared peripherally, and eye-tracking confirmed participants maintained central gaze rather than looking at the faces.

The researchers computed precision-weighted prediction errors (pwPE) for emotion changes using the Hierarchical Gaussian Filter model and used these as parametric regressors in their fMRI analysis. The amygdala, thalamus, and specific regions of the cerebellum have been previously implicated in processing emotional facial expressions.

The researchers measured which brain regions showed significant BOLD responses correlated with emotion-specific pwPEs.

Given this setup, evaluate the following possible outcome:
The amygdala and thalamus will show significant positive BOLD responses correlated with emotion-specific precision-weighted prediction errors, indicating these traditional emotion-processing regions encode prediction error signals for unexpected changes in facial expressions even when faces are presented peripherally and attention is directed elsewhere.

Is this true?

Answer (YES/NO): NO